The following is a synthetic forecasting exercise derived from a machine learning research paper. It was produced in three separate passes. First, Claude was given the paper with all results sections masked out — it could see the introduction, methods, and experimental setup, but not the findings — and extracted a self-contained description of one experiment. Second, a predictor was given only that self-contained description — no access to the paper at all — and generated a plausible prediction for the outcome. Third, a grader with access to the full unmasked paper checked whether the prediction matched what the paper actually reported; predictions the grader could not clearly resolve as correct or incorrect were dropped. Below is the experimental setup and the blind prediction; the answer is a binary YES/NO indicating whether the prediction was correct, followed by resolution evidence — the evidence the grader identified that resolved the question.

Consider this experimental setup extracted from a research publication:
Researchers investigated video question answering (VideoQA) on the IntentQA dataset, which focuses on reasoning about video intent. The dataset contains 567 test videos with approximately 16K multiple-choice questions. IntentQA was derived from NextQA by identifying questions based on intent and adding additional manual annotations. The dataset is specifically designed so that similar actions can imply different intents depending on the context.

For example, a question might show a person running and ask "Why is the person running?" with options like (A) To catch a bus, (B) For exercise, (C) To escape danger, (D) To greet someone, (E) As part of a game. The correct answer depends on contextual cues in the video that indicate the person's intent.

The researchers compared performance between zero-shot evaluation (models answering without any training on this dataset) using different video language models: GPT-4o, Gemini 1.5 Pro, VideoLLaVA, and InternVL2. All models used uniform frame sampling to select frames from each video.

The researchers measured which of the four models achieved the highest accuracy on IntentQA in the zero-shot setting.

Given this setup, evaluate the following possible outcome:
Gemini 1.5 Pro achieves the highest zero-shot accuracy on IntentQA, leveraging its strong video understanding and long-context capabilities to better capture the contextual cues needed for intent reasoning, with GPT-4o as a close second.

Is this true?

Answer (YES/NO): NO